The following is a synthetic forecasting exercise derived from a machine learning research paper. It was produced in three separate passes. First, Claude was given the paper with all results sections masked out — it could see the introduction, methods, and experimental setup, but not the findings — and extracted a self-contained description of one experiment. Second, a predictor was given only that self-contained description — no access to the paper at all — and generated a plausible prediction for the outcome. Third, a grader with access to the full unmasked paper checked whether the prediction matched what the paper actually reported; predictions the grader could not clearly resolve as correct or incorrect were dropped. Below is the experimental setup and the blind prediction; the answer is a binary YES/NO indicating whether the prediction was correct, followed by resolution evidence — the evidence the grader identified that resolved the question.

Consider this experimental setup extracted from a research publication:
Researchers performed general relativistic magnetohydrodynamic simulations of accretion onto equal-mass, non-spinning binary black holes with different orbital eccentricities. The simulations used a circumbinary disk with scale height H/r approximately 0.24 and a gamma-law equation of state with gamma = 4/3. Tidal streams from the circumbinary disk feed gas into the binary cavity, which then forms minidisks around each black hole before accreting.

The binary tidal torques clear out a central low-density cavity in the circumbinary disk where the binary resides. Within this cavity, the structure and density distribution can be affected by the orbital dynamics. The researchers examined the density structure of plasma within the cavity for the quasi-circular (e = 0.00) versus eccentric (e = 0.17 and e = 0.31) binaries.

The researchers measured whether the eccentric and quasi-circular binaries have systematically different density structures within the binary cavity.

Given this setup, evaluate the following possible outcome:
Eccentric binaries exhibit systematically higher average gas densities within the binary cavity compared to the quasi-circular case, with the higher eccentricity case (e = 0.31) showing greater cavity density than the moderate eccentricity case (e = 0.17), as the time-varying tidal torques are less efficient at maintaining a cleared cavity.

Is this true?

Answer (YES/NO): NO